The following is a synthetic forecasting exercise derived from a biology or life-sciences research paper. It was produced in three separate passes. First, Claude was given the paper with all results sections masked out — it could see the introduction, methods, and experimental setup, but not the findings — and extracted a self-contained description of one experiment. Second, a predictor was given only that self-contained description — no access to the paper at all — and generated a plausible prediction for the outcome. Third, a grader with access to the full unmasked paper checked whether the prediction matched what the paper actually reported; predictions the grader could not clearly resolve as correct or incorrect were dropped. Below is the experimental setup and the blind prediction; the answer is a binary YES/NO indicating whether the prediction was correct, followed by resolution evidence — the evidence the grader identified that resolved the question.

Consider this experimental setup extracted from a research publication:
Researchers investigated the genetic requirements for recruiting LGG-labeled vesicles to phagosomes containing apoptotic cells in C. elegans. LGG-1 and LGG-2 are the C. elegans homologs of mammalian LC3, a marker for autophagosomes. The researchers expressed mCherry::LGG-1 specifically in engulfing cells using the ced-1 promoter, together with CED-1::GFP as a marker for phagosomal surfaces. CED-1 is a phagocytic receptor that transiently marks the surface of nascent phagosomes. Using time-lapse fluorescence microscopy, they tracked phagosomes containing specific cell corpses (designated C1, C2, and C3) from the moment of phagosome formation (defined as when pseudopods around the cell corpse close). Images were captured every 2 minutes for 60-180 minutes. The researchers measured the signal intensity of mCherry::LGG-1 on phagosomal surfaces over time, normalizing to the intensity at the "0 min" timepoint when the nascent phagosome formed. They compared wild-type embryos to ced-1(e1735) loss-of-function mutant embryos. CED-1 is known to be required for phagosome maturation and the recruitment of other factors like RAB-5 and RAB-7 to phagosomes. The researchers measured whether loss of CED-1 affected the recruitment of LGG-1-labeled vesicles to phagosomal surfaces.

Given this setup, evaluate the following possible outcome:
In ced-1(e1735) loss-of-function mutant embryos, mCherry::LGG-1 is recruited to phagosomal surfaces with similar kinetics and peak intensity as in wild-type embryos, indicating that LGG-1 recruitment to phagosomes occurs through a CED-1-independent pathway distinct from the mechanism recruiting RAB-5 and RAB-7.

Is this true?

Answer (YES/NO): NO